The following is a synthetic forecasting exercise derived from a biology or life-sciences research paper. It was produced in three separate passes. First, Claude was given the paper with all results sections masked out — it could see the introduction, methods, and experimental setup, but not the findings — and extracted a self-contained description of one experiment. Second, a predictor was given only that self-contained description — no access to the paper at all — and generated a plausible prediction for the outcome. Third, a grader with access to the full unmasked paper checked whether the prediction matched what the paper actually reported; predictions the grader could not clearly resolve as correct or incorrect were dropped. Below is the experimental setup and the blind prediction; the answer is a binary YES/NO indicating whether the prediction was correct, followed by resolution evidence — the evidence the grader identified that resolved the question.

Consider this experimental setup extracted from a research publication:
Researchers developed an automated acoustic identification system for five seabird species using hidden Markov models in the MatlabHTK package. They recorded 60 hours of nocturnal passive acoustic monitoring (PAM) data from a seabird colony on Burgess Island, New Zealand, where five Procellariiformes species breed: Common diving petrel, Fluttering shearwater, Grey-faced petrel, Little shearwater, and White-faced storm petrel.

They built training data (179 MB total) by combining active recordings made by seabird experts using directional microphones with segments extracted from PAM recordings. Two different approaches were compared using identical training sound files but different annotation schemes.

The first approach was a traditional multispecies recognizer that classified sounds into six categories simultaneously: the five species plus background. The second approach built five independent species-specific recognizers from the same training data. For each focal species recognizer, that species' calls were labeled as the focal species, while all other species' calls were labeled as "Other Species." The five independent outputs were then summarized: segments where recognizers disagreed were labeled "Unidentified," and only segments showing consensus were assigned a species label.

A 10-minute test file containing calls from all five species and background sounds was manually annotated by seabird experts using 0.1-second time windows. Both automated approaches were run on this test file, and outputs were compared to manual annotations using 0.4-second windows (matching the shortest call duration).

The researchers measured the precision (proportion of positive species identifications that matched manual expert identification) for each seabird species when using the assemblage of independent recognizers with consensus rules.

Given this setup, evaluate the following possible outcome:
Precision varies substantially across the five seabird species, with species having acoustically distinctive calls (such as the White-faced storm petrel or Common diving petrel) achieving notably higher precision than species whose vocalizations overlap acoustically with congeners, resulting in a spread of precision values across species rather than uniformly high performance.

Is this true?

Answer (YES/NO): NO